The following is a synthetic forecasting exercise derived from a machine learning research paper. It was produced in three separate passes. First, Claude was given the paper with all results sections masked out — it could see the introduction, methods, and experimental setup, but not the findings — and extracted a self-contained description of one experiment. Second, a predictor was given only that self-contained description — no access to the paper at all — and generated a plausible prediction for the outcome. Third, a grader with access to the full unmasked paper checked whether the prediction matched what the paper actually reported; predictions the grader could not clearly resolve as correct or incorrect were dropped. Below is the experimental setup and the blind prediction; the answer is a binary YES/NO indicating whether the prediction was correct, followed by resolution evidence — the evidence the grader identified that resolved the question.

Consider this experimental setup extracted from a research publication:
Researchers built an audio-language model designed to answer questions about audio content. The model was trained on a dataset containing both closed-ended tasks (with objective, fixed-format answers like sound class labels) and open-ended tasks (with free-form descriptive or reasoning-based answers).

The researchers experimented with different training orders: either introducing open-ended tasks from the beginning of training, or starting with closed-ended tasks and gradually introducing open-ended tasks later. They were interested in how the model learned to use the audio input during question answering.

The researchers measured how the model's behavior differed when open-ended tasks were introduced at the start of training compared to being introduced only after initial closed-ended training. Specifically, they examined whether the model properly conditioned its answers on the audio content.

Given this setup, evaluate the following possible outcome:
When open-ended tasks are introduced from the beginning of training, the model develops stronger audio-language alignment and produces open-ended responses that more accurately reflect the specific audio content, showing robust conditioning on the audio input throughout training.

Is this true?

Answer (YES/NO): NO